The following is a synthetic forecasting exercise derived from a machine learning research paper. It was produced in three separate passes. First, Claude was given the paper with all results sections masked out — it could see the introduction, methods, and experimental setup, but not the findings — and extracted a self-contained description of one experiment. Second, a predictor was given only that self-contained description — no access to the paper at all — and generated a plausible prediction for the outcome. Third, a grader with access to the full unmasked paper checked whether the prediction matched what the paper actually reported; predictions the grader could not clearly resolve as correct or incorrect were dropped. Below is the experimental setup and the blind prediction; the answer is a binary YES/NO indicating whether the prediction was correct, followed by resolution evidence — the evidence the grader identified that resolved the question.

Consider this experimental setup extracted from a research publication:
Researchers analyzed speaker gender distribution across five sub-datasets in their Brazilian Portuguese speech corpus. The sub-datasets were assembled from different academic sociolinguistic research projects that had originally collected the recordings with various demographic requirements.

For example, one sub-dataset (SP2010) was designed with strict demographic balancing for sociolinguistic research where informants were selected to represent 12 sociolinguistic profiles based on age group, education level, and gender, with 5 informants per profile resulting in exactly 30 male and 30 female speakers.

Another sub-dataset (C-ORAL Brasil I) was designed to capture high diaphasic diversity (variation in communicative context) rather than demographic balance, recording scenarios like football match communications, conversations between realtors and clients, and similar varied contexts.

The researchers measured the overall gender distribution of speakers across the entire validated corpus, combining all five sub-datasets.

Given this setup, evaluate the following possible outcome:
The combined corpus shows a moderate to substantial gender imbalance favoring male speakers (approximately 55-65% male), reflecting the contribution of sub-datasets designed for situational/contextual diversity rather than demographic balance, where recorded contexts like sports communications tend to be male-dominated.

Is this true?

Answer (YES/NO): NO